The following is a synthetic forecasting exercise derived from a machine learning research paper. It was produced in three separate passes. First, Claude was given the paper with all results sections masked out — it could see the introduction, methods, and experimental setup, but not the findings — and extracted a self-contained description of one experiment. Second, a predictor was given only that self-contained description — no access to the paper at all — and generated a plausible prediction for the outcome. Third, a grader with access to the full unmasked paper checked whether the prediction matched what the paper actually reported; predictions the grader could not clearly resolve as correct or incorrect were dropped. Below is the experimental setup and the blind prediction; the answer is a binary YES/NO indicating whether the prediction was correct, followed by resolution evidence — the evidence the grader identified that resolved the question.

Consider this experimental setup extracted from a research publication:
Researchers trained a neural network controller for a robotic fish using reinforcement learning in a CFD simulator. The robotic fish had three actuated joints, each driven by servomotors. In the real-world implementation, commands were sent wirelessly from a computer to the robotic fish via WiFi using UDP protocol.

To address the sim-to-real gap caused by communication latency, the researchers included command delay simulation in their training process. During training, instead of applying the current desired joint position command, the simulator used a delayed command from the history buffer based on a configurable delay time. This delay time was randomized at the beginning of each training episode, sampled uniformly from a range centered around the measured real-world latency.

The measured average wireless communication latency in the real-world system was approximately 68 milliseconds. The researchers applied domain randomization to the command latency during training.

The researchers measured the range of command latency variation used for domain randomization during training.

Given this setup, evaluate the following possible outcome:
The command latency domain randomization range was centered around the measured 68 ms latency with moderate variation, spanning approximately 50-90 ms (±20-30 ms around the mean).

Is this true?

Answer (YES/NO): YES